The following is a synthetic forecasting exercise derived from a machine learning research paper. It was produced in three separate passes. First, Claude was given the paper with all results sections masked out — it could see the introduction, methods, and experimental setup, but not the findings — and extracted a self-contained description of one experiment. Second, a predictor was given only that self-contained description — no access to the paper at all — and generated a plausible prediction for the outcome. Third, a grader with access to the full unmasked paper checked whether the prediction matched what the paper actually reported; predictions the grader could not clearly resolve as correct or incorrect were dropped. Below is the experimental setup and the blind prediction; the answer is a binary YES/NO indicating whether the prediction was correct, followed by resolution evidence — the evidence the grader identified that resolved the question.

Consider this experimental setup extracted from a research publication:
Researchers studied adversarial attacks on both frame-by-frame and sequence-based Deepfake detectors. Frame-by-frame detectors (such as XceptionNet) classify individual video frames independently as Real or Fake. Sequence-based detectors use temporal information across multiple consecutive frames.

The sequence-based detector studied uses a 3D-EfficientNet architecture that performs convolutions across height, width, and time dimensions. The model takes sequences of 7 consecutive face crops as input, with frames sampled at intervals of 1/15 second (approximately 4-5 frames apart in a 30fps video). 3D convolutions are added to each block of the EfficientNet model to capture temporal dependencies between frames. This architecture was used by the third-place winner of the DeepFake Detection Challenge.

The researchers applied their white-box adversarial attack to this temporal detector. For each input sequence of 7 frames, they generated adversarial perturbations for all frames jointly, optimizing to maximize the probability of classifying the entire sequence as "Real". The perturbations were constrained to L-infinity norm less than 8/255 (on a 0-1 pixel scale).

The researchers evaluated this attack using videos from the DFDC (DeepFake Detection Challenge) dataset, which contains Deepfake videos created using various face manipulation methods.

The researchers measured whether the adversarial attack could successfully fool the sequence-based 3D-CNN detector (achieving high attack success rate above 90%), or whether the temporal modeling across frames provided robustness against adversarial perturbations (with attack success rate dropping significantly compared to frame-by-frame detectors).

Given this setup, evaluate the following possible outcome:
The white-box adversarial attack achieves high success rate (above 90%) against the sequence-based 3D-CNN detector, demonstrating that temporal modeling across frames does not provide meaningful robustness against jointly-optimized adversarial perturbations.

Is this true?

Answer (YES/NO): NO